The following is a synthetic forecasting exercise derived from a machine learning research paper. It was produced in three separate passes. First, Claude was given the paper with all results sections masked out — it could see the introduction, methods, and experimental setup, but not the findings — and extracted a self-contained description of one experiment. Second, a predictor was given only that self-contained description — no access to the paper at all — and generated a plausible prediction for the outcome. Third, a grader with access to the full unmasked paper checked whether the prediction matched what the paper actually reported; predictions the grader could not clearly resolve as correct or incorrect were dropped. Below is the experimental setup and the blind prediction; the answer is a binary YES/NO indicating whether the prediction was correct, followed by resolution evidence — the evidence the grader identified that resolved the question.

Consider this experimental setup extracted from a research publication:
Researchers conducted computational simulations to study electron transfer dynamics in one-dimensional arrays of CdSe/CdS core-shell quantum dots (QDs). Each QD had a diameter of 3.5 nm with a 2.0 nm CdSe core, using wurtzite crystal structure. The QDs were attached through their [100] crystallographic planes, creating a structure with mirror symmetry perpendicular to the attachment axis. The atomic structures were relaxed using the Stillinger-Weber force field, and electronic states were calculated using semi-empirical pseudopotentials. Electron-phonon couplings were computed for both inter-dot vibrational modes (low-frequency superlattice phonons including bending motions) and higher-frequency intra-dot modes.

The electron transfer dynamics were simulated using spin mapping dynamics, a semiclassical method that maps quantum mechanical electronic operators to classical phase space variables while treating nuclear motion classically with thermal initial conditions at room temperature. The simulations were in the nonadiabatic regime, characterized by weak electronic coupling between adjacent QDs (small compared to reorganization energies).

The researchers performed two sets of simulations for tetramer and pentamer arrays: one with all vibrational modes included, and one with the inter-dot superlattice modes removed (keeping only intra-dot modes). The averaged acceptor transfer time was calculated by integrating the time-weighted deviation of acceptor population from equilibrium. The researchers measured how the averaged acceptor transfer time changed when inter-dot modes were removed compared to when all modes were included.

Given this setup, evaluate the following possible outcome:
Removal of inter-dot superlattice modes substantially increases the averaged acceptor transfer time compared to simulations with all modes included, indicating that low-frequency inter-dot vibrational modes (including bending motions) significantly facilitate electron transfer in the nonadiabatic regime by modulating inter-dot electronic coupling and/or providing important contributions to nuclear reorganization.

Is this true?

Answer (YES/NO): NO